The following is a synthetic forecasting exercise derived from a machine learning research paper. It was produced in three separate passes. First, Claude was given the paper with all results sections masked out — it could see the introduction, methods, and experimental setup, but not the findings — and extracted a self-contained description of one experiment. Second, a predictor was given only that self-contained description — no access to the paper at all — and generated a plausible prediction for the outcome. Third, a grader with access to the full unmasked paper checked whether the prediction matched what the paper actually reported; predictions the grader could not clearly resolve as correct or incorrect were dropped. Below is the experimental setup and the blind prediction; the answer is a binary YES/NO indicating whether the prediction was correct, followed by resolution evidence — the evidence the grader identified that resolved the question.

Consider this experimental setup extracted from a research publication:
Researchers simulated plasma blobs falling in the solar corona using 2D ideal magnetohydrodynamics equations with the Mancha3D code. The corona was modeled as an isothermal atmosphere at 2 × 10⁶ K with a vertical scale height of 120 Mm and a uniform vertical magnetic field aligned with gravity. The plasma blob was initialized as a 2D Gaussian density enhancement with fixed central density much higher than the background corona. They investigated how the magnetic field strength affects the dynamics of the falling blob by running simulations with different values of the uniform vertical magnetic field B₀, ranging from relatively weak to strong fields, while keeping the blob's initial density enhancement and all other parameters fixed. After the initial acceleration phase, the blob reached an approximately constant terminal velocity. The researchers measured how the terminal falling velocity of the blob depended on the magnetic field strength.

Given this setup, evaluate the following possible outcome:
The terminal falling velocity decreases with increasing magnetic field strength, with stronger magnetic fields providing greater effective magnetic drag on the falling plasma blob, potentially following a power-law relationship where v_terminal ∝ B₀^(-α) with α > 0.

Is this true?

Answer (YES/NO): NO